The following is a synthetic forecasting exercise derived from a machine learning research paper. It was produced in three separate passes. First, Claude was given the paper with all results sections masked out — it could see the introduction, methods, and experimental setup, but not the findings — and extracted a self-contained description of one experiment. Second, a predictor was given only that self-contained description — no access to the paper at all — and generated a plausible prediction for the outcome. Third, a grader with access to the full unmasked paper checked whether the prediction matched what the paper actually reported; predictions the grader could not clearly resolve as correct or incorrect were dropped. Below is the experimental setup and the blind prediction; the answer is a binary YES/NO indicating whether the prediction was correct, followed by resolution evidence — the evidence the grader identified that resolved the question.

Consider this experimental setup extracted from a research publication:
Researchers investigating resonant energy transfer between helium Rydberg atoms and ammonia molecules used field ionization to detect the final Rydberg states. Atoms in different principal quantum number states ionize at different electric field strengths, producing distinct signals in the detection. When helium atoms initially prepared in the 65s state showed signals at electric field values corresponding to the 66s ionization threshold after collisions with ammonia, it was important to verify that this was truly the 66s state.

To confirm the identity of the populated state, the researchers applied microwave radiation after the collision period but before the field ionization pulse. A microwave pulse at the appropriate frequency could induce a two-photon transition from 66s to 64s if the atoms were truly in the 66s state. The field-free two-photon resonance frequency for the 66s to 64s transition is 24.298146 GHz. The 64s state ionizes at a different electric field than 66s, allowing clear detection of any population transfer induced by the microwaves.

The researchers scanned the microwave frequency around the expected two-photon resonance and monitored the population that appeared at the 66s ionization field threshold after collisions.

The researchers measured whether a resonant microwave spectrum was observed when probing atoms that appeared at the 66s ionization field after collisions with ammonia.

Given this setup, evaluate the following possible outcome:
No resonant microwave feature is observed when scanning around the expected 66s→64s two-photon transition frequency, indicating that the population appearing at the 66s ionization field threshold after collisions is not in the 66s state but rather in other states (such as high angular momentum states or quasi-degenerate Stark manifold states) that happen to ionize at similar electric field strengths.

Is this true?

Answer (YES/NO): NO